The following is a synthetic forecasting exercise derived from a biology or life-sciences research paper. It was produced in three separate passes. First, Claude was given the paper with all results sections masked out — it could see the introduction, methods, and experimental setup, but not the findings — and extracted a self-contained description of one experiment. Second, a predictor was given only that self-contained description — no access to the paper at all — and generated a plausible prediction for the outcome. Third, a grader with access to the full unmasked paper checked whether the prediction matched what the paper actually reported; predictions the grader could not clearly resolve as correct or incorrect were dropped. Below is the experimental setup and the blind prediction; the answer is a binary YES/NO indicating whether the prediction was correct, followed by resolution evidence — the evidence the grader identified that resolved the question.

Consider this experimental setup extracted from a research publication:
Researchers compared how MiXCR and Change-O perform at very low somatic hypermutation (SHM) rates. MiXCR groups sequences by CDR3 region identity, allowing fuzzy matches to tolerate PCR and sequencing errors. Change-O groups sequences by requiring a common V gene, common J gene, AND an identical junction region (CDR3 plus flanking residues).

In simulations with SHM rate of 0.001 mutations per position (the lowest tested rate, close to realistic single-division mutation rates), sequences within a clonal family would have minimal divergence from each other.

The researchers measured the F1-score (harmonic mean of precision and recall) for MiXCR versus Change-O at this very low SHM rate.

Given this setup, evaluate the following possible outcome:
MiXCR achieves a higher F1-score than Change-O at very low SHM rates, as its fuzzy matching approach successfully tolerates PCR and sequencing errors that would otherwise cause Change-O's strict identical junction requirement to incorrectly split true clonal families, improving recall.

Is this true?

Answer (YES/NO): YES